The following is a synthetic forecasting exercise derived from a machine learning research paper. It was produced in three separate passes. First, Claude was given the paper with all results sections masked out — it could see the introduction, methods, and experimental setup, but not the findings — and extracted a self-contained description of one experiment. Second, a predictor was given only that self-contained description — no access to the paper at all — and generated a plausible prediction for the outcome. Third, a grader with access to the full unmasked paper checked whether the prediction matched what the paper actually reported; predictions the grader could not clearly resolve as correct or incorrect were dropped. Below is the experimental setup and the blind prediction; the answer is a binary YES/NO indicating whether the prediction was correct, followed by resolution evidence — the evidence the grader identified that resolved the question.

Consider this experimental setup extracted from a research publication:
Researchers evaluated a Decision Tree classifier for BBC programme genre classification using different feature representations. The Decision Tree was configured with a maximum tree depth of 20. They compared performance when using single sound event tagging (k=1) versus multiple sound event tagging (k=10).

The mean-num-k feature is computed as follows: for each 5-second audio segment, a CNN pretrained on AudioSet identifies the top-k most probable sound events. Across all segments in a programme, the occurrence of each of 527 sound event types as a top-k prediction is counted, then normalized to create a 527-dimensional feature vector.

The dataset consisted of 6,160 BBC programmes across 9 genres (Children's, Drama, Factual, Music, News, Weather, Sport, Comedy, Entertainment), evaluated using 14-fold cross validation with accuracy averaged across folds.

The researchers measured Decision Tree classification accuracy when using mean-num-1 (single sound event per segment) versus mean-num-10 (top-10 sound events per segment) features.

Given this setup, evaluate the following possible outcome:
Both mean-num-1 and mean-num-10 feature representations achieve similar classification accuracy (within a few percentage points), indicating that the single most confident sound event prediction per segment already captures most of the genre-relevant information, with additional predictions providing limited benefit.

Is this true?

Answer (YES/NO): NO